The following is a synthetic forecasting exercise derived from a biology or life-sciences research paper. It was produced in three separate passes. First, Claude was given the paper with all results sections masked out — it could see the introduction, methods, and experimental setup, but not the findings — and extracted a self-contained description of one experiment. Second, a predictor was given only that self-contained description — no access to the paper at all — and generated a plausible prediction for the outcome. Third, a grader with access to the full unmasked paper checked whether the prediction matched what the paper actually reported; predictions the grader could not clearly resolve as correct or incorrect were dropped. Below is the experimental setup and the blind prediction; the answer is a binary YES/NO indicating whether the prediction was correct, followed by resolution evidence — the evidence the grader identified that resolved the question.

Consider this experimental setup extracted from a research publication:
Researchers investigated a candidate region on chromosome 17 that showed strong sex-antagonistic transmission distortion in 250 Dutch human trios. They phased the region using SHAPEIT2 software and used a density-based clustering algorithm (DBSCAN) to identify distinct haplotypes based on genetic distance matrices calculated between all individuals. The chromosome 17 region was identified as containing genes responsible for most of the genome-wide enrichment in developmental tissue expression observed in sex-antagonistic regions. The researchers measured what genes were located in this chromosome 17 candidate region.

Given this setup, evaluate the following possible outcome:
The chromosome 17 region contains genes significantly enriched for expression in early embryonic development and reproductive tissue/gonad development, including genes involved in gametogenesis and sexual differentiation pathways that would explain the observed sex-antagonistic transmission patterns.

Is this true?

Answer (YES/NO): NO